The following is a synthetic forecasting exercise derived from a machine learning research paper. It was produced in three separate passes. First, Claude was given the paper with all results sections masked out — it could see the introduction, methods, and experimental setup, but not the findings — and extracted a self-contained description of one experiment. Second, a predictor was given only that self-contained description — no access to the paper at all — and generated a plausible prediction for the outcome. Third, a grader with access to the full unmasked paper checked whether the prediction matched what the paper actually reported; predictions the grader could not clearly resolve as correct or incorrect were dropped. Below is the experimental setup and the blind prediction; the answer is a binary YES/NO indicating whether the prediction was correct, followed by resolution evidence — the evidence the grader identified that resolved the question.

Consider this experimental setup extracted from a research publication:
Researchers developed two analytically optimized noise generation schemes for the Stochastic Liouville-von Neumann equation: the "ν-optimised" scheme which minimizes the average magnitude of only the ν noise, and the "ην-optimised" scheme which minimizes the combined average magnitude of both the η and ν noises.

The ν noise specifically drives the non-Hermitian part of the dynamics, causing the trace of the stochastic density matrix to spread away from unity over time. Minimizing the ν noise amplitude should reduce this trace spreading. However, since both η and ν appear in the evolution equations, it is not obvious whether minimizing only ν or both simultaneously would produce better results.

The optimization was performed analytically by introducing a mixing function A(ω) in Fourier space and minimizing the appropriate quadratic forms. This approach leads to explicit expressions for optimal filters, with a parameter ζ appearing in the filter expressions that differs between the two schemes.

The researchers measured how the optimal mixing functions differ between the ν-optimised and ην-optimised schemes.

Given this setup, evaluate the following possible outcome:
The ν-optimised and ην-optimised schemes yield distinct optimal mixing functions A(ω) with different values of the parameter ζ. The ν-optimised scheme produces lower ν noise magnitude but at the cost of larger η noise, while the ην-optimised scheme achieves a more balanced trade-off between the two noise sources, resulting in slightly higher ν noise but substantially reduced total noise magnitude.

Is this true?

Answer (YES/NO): YES